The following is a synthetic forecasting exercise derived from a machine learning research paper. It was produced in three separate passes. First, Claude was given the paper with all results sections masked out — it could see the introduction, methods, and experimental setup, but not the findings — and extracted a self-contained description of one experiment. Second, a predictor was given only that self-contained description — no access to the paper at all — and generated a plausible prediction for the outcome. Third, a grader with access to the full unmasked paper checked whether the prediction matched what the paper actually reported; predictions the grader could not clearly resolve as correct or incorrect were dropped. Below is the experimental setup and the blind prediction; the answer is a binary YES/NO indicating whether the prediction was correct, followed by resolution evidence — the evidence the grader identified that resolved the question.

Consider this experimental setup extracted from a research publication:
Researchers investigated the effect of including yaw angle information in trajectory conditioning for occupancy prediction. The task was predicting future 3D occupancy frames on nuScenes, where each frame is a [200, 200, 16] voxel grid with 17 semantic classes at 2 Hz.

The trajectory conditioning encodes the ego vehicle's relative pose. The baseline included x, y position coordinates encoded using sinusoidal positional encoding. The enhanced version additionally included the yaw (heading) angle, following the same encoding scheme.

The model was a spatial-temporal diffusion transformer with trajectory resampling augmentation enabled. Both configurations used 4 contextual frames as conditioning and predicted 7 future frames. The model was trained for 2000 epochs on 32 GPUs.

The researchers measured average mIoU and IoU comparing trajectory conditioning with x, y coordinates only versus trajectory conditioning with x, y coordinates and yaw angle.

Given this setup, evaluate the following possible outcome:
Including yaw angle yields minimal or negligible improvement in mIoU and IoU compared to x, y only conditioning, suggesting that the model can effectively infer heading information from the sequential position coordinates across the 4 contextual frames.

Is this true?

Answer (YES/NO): NO